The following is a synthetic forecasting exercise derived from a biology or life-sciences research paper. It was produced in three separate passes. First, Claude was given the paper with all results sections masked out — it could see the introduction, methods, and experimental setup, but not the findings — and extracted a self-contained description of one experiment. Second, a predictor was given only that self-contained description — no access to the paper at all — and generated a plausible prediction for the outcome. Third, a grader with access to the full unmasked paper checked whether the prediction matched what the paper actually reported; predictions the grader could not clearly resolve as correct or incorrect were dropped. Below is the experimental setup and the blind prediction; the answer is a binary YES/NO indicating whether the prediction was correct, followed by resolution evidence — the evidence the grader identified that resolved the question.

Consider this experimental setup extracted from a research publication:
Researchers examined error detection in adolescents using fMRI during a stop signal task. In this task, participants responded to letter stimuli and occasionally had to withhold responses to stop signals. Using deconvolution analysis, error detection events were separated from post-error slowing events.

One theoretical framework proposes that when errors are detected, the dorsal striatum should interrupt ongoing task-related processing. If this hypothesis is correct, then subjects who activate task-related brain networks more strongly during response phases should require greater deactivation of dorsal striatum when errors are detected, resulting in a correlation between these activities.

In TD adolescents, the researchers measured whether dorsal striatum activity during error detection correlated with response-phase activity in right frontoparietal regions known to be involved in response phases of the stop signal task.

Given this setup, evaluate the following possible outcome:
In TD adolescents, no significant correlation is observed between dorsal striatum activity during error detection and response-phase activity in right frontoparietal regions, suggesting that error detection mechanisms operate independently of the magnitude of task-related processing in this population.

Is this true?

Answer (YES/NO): NO